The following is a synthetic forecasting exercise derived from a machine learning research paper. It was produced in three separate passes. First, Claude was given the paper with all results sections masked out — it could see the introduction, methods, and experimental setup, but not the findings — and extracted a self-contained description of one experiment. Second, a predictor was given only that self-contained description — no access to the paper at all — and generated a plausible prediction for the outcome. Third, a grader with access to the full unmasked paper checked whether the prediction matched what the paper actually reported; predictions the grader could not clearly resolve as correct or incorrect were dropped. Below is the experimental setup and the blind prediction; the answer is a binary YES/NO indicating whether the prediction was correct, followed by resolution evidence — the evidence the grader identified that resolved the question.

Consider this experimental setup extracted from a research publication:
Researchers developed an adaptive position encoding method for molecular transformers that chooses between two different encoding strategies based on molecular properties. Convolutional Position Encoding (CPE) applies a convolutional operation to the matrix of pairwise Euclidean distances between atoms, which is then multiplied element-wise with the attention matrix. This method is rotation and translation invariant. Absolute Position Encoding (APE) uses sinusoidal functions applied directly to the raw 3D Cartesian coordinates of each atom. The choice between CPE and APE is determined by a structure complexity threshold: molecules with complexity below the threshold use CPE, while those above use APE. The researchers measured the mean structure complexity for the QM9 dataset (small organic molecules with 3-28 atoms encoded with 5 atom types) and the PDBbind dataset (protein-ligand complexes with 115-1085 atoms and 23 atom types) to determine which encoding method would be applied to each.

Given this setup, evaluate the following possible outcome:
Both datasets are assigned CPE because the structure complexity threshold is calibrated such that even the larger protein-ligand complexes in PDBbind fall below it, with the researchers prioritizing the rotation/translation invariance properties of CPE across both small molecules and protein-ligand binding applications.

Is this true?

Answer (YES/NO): NO